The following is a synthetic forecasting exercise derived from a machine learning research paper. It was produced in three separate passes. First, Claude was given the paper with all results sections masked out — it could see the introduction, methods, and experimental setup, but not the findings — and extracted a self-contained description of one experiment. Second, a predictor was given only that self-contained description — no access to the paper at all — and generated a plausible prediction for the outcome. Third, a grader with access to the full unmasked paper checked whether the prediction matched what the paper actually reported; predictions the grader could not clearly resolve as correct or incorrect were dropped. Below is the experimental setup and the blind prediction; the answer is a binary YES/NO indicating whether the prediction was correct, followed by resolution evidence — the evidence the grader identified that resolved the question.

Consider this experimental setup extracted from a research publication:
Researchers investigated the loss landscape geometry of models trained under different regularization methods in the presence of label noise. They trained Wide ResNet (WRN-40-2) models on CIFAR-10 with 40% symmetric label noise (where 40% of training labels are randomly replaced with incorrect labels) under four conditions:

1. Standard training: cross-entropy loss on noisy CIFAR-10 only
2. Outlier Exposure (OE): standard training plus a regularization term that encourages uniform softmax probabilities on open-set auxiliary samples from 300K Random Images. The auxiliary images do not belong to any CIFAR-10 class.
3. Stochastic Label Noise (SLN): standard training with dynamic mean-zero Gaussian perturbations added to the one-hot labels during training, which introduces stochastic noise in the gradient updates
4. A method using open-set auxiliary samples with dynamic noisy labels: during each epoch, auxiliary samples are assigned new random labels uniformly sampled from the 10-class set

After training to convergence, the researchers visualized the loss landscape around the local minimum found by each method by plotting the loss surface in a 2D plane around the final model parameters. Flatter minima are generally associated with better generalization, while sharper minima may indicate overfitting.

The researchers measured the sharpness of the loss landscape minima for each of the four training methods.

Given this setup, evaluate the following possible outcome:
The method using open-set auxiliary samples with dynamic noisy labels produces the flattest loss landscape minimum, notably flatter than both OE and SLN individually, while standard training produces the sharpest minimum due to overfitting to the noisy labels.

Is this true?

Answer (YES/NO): NO